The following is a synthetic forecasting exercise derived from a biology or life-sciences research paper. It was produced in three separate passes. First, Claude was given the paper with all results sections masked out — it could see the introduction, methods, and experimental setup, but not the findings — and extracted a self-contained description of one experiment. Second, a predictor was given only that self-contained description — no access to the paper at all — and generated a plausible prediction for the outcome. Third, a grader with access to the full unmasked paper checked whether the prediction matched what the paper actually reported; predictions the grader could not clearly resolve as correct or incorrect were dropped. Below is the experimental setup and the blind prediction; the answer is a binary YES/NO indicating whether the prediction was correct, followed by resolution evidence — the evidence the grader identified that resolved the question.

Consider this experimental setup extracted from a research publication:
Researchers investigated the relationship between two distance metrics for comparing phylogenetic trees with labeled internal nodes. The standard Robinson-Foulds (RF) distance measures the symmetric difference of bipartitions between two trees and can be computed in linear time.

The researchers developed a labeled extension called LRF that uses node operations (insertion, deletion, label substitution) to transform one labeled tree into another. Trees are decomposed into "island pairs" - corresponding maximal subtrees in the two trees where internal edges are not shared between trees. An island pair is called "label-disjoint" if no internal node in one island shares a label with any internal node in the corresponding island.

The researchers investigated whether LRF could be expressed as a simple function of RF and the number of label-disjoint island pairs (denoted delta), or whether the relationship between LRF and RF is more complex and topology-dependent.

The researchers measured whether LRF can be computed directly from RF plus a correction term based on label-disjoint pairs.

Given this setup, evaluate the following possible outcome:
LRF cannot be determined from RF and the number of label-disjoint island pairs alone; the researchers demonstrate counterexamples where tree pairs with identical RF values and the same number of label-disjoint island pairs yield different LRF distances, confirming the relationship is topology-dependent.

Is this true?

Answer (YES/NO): NO